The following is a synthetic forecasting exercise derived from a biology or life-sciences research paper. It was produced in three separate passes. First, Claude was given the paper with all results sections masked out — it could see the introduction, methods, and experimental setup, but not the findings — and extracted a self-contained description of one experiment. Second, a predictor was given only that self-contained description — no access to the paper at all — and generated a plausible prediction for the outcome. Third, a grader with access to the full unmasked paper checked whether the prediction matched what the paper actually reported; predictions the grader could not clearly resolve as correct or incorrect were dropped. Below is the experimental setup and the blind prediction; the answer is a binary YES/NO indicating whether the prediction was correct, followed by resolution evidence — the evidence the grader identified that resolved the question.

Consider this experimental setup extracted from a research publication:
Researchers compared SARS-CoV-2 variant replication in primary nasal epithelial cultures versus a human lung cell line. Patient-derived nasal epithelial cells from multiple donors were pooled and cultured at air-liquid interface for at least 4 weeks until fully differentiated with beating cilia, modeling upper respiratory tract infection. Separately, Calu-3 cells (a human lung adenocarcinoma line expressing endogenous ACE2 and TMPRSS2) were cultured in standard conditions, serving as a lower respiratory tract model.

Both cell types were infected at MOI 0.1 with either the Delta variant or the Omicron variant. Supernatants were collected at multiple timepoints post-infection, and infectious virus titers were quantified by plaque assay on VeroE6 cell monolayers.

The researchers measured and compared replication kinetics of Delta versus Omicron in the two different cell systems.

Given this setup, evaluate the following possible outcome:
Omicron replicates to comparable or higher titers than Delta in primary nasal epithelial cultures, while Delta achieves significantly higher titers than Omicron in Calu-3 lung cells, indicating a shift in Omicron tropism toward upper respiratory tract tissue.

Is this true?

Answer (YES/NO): NO